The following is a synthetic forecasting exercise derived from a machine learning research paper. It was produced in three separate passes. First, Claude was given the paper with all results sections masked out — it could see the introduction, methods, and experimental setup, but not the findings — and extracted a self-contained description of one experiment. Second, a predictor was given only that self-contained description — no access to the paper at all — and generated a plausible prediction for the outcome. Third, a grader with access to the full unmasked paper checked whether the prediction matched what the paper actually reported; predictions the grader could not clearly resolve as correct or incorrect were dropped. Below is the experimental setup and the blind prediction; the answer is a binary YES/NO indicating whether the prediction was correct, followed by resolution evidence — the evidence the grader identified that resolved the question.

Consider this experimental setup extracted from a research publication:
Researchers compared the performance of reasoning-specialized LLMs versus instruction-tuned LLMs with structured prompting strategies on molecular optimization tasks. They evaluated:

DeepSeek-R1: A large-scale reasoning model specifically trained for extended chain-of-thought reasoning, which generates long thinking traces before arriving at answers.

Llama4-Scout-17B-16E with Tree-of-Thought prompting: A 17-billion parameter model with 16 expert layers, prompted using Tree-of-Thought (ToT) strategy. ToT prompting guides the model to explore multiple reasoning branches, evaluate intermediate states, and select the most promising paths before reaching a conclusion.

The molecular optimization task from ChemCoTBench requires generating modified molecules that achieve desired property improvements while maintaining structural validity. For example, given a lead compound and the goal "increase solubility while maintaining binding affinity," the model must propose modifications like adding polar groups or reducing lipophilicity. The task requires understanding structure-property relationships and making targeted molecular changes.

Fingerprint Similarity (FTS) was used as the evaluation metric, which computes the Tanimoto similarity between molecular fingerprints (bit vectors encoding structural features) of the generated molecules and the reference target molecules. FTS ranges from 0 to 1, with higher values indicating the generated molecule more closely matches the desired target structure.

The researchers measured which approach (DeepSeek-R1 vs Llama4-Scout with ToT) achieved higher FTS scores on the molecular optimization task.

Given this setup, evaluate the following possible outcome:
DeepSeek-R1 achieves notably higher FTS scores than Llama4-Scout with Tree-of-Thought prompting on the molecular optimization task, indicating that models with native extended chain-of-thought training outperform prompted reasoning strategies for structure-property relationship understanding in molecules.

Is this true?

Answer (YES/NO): YES